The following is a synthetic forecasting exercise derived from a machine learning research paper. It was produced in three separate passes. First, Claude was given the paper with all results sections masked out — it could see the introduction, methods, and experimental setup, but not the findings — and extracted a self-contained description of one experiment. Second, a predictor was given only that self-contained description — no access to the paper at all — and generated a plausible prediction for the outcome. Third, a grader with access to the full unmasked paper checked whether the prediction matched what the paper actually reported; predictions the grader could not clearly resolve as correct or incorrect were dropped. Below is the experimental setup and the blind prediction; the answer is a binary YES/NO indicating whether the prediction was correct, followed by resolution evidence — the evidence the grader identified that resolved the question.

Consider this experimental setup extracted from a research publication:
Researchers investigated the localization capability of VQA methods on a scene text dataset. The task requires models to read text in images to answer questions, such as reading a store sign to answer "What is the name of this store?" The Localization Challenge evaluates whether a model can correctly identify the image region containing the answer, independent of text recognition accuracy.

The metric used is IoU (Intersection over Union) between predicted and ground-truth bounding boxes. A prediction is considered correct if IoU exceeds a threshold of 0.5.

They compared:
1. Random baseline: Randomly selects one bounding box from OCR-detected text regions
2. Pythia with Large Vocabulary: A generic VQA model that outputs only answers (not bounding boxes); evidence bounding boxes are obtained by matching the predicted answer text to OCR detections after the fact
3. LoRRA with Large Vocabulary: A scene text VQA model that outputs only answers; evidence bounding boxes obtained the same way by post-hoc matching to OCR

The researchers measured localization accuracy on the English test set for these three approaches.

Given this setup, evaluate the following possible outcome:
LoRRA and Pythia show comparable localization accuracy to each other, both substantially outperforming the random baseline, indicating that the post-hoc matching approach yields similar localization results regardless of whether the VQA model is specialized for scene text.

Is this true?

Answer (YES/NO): NO